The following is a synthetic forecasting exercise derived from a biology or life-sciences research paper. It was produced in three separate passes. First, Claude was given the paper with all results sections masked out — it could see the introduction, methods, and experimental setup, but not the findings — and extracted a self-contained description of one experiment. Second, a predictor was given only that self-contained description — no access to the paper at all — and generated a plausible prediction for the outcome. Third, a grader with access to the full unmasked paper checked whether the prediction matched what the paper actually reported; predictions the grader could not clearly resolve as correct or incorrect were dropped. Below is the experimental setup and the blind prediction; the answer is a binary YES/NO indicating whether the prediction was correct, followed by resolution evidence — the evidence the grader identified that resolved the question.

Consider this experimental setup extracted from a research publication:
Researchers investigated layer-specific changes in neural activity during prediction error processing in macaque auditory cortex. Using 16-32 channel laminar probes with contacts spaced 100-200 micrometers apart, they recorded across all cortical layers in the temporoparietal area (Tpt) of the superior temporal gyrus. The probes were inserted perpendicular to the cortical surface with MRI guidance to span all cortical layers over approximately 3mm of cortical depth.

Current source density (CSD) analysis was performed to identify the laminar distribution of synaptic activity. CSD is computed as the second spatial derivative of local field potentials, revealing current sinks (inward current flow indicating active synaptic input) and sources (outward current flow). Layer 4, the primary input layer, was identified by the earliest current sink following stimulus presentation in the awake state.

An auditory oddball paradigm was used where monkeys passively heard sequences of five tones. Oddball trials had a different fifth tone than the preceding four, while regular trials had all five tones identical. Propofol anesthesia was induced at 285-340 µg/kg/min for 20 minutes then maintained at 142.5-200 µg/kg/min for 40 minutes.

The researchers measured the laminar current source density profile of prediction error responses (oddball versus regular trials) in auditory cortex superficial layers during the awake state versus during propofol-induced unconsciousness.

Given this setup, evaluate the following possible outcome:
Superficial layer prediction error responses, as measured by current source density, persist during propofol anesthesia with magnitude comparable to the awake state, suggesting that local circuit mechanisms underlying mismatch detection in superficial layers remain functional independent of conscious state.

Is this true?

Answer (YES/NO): NO